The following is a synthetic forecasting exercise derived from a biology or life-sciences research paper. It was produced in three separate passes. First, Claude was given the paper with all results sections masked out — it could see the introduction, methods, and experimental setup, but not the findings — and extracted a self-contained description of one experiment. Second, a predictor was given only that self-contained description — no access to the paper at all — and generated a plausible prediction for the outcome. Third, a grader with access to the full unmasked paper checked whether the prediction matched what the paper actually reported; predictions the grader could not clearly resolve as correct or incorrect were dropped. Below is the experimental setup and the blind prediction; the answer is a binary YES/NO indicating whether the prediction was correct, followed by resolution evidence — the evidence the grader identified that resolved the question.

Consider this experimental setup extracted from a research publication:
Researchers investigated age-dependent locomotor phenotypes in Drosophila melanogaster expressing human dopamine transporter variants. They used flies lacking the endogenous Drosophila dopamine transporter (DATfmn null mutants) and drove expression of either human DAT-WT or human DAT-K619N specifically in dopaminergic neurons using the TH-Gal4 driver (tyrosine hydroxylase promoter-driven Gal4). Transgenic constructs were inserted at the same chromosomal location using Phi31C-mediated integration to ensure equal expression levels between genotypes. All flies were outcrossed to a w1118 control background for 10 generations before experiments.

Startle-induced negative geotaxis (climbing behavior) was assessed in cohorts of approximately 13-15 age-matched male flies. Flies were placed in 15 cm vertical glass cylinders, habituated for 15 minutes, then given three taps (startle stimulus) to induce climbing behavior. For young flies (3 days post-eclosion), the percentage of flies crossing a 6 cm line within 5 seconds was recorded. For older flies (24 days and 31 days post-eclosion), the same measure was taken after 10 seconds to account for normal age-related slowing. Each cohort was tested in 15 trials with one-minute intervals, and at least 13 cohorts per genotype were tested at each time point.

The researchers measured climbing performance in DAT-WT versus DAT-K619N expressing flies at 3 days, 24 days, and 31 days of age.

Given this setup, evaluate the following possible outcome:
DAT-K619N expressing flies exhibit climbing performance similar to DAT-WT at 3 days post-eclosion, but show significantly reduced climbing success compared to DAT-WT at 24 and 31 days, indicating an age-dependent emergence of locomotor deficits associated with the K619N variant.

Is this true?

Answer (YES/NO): NO